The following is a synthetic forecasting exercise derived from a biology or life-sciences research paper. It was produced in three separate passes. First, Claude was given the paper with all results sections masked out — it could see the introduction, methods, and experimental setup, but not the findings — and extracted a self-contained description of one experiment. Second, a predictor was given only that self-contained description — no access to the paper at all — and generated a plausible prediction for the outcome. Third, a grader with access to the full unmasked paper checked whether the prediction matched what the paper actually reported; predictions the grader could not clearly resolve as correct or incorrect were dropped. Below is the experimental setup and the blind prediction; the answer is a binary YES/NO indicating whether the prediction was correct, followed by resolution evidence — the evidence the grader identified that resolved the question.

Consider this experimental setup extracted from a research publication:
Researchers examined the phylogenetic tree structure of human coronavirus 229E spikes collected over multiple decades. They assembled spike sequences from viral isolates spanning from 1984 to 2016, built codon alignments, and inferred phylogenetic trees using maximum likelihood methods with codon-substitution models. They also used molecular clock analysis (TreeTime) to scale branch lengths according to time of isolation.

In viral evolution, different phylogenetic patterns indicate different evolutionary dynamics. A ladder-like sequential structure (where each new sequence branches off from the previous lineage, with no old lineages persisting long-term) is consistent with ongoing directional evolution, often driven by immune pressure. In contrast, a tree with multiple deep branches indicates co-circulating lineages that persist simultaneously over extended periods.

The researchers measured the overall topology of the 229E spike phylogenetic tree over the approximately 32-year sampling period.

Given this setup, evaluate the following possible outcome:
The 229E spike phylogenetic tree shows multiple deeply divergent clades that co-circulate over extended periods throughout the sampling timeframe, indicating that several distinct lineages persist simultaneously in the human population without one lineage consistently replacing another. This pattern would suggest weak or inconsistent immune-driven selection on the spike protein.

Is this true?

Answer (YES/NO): NO